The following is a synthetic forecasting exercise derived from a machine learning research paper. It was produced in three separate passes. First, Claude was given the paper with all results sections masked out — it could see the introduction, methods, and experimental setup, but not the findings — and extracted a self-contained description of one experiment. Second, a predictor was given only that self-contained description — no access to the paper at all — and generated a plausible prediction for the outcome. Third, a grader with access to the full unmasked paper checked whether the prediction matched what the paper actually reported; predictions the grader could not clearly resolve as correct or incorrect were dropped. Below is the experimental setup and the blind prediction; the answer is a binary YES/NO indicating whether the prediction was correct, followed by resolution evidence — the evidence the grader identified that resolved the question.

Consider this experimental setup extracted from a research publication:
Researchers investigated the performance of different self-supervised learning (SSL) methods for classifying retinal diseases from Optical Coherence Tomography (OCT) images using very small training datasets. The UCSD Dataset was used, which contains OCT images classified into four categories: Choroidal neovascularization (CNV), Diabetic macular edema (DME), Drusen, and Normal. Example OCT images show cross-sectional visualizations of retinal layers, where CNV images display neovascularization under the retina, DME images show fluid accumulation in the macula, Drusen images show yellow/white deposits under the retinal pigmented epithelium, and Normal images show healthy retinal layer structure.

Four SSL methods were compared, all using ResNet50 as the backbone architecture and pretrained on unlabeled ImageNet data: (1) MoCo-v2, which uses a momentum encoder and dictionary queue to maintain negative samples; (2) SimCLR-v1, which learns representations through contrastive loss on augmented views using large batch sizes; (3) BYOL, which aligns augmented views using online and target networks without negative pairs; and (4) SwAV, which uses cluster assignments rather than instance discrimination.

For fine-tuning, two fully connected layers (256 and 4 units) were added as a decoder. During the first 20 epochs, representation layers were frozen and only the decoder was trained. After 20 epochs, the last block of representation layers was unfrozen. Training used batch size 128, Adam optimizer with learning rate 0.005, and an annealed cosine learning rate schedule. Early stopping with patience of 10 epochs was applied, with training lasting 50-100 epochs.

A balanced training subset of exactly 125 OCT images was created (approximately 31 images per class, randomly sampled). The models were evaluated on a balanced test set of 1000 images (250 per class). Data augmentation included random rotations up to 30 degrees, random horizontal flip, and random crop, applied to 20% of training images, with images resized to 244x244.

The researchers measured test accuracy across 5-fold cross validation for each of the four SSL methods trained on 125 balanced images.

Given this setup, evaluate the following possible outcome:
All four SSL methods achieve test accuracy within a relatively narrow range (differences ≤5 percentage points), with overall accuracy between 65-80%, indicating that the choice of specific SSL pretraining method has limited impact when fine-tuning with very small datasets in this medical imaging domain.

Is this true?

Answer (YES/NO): NO